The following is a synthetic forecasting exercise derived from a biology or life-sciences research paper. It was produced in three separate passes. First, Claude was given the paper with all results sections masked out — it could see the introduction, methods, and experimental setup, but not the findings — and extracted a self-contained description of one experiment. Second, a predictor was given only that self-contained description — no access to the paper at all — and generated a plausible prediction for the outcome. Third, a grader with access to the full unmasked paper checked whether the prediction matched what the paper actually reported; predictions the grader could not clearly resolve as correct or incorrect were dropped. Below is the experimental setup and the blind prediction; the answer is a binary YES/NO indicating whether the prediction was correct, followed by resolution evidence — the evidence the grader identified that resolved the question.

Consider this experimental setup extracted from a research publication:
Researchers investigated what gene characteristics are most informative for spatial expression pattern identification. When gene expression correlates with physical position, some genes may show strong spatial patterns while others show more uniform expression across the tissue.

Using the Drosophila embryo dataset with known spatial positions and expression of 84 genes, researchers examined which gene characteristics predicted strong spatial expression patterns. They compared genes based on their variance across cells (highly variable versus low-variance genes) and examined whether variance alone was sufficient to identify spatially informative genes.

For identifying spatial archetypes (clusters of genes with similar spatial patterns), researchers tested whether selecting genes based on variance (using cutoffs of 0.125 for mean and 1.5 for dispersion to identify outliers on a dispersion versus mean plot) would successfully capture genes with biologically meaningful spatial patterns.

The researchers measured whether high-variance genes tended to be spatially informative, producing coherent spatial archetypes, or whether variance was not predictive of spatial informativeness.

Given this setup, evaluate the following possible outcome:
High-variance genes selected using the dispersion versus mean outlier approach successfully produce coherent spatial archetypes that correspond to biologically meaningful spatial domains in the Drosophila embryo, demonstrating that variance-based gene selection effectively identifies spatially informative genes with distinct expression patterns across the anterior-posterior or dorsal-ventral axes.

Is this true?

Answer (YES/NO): YES